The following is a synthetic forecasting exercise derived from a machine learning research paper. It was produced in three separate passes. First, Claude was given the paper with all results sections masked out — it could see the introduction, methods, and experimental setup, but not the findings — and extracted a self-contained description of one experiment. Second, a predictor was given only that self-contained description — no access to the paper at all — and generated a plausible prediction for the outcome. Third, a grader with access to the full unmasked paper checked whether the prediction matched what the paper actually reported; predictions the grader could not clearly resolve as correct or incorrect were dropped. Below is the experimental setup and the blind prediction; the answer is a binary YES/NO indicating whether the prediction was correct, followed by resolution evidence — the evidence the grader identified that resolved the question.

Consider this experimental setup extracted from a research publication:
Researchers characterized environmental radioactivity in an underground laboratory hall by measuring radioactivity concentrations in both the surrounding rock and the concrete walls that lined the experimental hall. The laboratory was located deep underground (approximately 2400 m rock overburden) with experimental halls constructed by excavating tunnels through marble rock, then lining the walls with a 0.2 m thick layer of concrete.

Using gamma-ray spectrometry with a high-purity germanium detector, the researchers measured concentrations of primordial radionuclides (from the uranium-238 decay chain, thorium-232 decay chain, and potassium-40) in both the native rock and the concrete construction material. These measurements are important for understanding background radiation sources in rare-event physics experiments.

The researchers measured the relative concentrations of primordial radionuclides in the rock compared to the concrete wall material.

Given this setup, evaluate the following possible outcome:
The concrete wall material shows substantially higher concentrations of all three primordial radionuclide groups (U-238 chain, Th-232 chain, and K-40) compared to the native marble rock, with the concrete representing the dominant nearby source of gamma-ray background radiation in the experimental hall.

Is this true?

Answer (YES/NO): YES